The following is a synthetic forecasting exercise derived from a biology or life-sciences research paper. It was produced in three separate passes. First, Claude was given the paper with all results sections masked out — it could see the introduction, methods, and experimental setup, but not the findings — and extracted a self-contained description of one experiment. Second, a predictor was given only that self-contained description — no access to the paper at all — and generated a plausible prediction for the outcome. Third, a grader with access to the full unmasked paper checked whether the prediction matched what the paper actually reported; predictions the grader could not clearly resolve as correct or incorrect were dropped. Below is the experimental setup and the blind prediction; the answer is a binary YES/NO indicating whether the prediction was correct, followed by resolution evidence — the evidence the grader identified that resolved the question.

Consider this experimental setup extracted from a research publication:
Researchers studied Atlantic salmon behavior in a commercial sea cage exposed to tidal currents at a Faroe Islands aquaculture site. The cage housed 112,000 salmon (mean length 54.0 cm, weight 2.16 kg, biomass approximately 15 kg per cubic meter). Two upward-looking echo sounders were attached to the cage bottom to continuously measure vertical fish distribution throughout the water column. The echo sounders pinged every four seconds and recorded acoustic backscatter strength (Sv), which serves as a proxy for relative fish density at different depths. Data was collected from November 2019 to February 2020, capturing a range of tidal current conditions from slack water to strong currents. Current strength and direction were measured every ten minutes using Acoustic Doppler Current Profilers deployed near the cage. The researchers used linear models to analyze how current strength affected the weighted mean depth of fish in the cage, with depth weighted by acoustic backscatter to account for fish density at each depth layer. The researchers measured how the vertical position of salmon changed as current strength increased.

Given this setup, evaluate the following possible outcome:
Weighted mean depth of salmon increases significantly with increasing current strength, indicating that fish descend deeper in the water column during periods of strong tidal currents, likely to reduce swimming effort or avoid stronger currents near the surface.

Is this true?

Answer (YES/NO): NO